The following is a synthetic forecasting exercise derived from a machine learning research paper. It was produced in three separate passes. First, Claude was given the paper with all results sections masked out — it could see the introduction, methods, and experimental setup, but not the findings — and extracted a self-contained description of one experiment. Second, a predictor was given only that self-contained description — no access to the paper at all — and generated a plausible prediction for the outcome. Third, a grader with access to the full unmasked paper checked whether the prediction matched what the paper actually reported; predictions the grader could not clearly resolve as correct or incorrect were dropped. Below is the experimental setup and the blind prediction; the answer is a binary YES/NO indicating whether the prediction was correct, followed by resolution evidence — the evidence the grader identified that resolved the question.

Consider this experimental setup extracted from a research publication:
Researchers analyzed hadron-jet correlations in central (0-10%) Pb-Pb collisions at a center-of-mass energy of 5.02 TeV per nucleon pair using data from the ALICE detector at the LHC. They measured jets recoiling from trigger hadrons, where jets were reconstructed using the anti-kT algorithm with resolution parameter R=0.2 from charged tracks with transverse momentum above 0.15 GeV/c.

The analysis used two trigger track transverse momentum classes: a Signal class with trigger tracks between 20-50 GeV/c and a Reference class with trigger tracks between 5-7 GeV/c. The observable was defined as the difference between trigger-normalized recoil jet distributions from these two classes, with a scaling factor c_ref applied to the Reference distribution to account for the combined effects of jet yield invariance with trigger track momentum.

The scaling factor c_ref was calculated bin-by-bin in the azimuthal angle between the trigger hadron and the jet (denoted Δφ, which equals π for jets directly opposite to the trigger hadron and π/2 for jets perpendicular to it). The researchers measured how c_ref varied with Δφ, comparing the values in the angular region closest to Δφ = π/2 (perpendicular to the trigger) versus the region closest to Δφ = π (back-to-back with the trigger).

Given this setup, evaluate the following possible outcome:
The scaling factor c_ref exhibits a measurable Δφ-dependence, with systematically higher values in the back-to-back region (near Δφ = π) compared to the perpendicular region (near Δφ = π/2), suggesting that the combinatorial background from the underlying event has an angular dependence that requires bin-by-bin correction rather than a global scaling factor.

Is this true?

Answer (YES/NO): NO